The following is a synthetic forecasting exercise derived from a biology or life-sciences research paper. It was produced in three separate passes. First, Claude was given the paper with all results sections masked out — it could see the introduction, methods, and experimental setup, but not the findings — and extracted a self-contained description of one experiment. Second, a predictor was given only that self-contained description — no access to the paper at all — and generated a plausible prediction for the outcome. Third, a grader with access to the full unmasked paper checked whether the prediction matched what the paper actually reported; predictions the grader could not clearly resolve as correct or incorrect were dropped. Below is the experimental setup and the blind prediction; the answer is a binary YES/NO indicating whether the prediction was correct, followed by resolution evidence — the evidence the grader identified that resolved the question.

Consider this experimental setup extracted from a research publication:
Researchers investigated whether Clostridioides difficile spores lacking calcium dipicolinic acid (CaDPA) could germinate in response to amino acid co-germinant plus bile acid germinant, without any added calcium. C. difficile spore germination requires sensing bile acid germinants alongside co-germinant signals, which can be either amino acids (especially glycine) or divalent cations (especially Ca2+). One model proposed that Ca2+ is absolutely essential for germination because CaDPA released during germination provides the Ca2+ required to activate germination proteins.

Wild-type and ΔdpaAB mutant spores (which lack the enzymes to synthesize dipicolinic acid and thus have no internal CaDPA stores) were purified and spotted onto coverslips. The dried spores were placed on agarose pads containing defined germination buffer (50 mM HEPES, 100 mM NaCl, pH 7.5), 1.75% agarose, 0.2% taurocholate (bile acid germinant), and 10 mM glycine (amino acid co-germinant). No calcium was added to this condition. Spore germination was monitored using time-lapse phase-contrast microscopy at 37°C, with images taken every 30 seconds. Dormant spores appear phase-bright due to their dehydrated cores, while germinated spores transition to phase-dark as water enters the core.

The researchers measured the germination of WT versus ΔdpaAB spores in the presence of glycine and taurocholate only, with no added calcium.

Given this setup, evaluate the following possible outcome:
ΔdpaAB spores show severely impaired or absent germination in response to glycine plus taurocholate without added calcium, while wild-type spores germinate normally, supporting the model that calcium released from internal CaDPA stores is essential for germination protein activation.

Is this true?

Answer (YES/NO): NO